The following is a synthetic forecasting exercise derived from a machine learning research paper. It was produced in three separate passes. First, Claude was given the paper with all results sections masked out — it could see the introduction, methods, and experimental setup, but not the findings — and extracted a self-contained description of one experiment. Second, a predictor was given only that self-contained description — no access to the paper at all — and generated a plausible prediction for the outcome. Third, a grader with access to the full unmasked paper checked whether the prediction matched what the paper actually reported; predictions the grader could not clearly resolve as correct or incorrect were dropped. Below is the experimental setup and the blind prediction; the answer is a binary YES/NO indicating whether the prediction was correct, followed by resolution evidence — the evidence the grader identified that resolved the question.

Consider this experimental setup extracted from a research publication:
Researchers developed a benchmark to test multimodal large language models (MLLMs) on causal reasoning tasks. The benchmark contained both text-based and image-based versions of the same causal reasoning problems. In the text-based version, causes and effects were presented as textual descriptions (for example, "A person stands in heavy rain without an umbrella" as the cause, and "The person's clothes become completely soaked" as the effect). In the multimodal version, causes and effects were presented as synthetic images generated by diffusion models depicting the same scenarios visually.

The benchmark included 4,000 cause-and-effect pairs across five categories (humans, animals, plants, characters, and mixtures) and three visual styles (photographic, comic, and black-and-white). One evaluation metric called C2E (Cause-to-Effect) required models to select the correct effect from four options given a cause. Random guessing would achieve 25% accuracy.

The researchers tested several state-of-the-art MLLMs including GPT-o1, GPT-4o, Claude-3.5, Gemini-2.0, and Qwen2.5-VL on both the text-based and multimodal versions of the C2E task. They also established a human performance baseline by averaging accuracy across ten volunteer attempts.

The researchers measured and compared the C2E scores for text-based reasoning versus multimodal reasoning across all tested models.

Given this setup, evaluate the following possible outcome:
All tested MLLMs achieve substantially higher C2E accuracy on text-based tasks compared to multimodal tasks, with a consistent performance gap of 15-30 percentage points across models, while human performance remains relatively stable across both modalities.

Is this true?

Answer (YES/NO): NO